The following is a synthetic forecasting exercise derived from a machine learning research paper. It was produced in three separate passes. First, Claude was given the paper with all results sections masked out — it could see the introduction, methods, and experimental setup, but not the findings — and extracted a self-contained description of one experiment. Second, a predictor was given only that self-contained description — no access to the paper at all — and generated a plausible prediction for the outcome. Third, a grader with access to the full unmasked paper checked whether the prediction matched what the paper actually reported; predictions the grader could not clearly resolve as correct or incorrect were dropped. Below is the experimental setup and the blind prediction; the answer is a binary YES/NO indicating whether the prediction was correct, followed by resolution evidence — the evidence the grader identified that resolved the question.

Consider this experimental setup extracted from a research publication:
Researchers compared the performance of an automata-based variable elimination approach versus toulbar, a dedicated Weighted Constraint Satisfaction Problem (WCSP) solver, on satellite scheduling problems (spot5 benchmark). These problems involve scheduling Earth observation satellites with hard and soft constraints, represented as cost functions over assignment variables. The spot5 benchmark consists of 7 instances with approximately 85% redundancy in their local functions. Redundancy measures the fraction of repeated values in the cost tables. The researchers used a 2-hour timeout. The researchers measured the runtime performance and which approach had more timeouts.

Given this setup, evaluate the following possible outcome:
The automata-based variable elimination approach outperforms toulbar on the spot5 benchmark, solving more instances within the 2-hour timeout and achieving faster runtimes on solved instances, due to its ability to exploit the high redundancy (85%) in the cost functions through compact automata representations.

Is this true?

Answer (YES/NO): YES